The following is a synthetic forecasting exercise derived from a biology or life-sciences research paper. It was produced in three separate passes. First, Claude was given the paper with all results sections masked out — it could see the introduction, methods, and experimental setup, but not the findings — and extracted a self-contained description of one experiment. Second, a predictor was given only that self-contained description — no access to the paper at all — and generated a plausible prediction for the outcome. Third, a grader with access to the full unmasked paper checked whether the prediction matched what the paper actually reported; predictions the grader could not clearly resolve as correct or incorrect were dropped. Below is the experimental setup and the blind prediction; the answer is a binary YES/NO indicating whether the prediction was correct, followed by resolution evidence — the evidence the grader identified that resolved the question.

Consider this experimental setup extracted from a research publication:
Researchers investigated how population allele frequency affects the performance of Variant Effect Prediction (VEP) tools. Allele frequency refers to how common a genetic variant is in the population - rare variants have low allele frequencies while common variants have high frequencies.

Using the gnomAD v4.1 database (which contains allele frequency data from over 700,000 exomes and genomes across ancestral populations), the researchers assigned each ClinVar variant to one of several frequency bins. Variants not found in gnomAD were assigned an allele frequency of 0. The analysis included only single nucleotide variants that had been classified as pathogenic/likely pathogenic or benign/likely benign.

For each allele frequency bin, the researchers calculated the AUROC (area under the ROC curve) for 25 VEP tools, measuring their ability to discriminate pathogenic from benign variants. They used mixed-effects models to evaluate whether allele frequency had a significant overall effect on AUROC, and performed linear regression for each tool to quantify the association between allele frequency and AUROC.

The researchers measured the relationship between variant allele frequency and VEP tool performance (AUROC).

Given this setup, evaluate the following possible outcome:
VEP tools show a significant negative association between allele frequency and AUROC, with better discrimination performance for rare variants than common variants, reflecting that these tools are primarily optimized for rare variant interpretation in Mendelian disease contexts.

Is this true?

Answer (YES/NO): YES